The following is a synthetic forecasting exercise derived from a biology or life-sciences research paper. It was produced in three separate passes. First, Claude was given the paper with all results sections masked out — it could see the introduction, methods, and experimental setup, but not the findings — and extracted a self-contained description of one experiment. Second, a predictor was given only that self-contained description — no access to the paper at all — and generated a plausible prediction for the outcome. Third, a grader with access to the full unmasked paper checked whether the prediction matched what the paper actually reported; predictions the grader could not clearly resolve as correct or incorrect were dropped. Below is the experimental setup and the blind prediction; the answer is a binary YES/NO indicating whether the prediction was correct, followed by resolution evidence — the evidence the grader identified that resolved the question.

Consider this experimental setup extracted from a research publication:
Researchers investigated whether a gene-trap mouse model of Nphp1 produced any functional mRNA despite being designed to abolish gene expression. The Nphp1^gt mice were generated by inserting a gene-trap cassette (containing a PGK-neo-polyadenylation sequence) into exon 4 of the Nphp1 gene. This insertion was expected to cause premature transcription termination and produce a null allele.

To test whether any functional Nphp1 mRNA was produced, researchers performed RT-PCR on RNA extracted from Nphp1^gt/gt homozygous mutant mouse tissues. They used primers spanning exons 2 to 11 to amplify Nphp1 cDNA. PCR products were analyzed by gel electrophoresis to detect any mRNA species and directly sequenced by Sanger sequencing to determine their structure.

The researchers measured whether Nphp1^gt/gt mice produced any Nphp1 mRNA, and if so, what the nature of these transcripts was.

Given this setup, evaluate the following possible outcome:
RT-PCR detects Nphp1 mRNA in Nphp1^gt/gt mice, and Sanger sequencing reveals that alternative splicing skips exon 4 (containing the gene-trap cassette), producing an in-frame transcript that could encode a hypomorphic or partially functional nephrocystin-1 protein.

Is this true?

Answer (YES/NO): NO